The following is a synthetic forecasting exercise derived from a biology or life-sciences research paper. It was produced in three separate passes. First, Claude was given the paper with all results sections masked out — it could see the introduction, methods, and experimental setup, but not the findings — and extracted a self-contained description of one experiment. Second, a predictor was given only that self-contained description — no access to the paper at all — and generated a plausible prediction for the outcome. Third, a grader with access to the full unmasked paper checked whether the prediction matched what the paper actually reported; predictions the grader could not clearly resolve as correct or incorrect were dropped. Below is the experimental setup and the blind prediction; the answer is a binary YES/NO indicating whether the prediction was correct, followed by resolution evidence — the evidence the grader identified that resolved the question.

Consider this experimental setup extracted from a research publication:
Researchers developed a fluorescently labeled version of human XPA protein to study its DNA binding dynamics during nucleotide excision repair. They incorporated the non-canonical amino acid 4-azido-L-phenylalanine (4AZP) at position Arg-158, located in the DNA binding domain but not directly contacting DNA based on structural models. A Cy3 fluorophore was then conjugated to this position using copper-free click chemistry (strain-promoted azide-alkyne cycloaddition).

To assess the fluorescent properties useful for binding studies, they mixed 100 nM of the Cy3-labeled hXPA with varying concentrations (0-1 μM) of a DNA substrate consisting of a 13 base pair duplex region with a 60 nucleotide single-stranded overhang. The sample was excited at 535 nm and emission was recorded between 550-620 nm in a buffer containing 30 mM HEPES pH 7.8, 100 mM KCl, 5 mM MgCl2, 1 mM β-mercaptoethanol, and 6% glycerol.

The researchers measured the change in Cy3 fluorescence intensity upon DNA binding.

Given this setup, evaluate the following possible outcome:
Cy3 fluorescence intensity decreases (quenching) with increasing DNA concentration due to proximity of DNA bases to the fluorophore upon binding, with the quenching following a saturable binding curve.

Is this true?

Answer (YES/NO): NO